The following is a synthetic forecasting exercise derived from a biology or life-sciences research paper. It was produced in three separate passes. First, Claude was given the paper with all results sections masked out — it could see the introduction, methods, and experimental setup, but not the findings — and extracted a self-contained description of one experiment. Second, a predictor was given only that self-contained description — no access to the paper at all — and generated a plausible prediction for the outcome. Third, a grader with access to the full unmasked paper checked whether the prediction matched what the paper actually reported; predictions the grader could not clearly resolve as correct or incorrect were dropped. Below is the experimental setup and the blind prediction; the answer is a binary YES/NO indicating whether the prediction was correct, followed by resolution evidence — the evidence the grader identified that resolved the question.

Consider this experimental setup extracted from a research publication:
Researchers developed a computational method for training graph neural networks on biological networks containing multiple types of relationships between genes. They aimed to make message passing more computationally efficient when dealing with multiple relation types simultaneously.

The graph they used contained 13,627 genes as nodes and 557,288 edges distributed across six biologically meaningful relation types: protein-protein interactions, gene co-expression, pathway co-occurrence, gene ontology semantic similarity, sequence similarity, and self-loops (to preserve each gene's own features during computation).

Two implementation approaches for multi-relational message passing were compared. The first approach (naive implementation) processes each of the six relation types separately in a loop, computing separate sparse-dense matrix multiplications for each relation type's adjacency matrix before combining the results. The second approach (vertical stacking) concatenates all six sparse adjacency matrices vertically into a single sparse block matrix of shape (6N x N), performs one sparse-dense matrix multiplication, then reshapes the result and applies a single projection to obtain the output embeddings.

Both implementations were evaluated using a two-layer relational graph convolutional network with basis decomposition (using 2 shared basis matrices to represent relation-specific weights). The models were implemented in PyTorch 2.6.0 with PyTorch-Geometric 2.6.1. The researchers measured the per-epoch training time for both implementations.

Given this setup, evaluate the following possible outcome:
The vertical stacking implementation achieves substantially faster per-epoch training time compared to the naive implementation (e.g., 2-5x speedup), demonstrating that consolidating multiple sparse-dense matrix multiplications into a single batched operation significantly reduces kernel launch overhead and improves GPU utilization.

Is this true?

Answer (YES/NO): YES